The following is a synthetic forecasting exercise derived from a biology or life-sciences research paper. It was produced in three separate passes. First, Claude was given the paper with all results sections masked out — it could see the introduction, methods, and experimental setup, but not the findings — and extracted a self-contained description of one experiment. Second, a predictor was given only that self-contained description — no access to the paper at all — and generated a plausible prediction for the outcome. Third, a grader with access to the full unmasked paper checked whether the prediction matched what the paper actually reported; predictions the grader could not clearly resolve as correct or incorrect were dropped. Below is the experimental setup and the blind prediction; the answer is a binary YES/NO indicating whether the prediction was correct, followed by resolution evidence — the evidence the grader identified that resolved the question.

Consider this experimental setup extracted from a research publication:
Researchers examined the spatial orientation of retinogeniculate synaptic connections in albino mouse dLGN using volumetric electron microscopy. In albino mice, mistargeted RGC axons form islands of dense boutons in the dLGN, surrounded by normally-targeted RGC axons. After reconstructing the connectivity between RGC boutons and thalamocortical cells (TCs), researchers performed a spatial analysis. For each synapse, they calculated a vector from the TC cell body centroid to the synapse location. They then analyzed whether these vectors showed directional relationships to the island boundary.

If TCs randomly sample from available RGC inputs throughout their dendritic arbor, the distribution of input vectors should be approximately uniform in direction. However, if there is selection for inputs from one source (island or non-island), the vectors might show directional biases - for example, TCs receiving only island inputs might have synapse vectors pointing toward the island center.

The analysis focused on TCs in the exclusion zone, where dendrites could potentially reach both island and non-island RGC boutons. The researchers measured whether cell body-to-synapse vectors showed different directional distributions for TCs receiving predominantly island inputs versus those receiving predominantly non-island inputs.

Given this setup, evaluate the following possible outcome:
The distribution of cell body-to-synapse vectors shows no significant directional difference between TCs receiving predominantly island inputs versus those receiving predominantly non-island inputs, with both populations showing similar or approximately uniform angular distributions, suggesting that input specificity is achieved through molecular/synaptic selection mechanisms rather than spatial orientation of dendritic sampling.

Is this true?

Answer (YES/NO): NO